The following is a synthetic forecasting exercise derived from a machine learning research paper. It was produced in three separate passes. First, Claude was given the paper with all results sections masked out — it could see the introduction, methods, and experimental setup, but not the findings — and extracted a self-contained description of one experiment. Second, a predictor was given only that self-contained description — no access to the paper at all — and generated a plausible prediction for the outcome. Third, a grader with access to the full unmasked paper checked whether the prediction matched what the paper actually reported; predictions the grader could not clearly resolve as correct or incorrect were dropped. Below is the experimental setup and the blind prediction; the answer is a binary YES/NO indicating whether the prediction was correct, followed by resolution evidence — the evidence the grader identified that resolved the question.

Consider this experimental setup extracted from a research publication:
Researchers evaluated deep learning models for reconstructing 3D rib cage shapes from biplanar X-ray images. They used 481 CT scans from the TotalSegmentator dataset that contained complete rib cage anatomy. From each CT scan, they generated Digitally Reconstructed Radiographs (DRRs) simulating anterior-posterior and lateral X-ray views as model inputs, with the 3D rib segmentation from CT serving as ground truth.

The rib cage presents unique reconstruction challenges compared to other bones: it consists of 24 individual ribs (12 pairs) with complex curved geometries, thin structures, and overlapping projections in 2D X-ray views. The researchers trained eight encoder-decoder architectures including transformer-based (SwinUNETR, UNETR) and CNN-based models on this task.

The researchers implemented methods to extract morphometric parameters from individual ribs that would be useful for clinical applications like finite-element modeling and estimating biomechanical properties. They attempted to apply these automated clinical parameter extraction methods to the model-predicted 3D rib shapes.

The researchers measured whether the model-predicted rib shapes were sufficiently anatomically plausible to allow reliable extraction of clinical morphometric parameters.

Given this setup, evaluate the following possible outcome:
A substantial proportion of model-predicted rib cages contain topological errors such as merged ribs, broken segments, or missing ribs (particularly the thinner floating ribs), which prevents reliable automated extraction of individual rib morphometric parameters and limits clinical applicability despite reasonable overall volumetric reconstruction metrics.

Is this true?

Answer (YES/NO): NO